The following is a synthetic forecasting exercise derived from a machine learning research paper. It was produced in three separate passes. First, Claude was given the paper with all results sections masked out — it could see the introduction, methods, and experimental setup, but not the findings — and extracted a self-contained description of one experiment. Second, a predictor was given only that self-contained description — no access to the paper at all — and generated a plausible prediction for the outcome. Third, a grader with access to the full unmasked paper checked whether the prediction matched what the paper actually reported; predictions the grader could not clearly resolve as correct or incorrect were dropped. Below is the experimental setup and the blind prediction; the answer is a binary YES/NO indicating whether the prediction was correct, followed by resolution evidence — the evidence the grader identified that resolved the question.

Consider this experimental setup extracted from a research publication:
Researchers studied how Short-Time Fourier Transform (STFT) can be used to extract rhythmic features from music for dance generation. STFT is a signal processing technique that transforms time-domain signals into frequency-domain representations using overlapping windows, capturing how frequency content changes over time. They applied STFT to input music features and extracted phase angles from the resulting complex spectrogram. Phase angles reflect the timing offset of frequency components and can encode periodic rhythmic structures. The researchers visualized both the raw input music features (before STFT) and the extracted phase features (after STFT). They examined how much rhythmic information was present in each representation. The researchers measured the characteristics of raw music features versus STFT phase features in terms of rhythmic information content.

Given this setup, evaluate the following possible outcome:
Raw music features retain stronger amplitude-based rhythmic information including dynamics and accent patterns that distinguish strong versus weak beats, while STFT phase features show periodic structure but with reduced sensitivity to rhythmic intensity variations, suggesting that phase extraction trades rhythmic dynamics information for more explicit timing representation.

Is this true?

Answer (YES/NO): NO